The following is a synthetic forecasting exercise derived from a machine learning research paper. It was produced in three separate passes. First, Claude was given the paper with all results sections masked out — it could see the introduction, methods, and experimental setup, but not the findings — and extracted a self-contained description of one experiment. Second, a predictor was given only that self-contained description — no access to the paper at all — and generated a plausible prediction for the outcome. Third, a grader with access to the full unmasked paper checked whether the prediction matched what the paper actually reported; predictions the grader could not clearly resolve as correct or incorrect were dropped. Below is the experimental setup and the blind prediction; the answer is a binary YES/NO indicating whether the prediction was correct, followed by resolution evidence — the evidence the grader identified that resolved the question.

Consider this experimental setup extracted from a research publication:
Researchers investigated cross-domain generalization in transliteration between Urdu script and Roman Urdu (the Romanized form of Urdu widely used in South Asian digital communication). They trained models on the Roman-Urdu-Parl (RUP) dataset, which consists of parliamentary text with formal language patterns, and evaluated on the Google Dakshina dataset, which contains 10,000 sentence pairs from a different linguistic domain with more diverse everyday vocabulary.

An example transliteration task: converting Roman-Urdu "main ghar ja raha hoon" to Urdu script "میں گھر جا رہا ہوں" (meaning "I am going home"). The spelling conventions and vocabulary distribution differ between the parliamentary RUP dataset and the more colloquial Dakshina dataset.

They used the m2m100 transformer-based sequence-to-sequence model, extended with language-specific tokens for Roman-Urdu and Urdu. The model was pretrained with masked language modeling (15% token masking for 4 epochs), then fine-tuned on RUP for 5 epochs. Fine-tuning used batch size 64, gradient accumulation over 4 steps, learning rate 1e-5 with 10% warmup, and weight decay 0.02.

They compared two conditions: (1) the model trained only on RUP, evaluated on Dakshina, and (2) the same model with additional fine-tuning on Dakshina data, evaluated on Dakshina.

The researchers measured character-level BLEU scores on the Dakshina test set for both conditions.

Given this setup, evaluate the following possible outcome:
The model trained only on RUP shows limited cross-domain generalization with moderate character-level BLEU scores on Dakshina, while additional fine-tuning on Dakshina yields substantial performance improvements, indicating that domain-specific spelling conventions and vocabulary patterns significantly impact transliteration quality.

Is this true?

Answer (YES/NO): YES